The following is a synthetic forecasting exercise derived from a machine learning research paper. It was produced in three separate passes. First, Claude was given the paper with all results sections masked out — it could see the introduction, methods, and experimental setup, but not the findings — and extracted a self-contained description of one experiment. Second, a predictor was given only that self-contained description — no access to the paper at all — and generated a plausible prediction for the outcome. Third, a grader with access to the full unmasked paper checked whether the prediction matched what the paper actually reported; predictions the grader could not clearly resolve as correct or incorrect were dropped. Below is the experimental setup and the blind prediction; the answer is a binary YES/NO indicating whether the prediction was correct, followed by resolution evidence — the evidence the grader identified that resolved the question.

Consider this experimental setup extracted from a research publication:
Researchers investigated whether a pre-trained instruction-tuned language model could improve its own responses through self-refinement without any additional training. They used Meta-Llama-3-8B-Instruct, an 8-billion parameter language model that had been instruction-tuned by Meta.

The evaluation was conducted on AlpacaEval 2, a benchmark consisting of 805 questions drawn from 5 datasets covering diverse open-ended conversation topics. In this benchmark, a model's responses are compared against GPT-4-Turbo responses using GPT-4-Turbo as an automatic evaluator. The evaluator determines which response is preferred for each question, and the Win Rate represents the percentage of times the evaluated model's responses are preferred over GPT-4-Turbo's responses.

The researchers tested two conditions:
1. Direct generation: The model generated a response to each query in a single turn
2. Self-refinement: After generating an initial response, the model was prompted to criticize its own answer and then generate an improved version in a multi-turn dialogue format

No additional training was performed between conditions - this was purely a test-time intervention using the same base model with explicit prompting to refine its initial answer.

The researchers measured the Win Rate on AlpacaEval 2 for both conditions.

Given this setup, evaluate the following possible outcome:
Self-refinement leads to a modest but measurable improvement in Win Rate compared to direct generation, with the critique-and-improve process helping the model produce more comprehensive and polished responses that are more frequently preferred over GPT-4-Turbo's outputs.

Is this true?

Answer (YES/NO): NO